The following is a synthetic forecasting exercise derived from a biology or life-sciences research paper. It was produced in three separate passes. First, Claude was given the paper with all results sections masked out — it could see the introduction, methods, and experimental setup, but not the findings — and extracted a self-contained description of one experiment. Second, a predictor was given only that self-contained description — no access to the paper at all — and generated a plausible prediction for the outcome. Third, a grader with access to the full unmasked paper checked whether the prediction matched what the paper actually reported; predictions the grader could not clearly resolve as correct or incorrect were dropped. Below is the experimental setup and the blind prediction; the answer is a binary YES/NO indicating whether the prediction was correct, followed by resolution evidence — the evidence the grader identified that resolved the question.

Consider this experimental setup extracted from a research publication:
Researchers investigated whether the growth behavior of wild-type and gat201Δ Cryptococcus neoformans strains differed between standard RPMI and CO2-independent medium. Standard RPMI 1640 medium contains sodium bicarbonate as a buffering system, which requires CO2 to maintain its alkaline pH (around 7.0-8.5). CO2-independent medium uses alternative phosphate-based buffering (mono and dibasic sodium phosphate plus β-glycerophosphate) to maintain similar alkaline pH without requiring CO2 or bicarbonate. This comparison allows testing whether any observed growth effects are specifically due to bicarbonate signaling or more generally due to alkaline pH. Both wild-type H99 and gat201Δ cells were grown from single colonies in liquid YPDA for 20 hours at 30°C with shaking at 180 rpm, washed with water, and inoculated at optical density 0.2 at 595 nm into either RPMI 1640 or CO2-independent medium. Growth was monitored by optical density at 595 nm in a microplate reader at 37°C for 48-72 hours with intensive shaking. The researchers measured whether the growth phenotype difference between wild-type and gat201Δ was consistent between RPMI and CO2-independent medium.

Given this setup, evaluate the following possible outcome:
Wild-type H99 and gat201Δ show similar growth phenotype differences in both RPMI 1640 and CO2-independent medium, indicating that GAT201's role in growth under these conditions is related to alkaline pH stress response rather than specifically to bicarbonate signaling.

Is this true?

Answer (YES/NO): NO